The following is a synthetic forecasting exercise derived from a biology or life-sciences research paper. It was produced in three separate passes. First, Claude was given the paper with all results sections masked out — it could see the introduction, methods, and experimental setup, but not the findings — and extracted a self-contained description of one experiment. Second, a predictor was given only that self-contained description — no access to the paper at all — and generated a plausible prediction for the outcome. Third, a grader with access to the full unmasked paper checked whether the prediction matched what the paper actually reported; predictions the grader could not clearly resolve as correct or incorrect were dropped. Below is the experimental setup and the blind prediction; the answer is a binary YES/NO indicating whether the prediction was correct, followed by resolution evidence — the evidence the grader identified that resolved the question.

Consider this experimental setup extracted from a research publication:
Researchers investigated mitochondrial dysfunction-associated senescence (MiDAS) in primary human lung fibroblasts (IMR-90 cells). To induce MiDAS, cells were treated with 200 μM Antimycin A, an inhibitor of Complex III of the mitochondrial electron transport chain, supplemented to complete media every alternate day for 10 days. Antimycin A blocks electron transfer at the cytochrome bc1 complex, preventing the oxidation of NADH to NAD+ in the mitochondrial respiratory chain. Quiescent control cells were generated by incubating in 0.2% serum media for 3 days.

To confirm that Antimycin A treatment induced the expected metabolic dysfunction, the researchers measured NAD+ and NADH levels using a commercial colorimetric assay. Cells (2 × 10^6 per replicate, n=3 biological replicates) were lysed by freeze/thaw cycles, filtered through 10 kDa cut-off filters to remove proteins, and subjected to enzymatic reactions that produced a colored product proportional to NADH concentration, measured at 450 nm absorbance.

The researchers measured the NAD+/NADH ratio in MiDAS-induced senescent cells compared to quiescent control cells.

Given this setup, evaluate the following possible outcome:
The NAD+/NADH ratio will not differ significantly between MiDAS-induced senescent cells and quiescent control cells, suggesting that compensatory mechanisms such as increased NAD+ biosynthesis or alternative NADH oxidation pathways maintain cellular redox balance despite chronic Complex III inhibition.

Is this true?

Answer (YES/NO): NO